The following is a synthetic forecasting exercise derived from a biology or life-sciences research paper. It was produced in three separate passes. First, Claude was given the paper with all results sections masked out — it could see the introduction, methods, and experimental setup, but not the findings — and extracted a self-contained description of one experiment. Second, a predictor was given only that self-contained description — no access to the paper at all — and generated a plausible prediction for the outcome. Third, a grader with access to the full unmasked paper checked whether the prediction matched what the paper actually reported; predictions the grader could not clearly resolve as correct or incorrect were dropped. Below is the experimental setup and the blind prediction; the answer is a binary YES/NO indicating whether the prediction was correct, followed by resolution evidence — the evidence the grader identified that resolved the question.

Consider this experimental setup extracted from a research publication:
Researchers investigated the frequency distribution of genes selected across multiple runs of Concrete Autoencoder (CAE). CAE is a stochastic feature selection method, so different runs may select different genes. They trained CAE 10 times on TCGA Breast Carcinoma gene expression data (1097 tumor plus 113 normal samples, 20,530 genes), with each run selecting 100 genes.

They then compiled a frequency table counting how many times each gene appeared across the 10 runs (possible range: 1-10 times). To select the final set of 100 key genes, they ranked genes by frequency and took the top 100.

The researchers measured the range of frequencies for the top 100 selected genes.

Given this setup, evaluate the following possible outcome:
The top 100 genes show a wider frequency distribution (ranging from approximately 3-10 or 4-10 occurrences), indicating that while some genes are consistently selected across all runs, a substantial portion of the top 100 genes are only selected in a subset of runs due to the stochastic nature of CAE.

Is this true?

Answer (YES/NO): YES